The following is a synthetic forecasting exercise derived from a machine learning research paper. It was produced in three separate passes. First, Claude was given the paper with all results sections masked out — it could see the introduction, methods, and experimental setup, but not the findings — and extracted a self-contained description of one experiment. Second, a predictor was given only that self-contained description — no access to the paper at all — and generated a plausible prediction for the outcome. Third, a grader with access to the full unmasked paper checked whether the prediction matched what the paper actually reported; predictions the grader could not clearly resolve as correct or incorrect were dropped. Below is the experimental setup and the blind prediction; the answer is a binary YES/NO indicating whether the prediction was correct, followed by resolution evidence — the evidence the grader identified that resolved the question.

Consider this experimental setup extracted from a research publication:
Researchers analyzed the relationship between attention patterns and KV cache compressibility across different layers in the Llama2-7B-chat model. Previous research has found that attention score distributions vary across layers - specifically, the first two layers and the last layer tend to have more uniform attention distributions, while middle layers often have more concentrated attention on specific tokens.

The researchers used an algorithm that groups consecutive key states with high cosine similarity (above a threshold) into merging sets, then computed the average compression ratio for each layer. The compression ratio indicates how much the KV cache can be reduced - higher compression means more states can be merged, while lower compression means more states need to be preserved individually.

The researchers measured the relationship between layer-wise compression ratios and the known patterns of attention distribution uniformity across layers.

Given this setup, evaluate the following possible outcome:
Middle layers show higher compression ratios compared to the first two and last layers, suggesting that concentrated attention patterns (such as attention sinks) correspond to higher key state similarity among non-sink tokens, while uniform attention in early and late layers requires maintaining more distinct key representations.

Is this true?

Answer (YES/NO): YES